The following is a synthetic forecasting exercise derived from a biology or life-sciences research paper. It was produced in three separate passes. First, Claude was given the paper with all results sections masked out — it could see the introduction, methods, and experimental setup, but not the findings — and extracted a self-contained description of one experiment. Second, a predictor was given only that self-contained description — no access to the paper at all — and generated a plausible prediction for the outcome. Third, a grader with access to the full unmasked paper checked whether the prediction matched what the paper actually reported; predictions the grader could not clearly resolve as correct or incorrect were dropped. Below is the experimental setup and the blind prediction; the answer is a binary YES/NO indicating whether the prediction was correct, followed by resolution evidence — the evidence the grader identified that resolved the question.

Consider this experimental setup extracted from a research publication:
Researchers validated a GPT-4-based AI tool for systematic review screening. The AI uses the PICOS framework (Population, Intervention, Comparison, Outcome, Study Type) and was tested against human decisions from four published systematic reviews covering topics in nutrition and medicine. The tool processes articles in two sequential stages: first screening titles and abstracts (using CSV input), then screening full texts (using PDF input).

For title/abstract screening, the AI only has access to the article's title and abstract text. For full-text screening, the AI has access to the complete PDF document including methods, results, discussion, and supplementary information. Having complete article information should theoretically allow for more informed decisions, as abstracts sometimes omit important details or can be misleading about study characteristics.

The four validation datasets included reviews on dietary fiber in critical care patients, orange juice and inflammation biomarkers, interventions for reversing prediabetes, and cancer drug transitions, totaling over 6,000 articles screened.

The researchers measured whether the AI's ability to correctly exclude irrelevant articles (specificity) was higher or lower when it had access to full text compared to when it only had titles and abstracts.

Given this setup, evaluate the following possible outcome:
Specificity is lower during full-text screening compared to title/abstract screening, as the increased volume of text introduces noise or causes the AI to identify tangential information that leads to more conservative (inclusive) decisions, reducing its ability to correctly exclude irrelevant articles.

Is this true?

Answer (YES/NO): YES